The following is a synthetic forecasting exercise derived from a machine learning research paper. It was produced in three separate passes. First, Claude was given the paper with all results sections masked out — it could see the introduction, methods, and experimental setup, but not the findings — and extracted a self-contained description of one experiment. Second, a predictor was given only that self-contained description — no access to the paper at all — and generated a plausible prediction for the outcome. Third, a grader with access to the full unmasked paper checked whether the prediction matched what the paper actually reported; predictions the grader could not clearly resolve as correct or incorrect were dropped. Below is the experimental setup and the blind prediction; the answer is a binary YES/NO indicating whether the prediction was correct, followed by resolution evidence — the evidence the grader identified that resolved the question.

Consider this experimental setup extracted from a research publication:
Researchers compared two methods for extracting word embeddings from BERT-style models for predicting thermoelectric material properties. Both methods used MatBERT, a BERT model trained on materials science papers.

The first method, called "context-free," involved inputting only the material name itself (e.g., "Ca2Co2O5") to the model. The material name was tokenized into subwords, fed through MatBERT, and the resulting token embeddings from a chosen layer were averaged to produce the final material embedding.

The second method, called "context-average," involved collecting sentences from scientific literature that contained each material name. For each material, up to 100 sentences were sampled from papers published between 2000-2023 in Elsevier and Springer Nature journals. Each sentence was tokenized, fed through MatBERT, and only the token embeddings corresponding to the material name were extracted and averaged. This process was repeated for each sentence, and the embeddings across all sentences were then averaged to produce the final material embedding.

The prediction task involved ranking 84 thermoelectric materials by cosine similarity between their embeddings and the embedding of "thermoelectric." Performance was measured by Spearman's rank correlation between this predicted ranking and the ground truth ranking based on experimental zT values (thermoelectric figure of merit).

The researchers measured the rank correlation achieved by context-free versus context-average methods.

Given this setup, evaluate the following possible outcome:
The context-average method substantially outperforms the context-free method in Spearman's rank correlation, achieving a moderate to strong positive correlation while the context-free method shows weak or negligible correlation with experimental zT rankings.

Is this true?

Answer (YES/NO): YES